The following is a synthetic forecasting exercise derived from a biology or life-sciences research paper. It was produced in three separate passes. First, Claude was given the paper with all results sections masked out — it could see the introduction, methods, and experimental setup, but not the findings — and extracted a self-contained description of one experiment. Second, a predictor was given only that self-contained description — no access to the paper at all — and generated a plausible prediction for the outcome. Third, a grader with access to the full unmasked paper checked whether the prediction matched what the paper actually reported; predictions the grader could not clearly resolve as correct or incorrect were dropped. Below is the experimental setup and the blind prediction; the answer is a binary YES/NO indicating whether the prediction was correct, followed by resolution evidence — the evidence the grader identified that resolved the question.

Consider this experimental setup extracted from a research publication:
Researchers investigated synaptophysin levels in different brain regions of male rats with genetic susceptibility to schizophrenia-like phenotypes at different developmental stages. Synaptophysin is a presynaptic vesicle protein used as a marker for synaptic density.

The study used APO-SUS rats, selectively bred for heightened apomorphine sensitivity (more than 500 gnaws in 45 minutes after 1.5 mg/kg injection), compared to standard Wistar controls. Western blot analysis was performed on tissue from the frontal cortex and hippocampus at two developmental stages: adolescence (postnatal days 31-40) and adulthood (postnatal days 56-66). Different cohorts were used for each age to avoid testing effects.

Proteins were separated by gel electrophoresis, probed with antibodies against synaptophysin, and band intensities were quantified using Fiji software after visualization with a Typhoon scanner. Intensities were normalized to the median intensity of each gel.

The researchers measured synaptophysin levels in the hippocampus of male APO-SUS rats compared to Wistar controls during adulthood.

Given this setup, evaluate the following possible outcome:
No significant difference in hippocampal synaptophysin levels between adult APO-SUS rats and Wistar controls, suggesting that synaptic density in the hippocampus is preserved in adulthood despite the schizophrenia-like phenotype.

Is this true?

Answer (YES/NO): NO